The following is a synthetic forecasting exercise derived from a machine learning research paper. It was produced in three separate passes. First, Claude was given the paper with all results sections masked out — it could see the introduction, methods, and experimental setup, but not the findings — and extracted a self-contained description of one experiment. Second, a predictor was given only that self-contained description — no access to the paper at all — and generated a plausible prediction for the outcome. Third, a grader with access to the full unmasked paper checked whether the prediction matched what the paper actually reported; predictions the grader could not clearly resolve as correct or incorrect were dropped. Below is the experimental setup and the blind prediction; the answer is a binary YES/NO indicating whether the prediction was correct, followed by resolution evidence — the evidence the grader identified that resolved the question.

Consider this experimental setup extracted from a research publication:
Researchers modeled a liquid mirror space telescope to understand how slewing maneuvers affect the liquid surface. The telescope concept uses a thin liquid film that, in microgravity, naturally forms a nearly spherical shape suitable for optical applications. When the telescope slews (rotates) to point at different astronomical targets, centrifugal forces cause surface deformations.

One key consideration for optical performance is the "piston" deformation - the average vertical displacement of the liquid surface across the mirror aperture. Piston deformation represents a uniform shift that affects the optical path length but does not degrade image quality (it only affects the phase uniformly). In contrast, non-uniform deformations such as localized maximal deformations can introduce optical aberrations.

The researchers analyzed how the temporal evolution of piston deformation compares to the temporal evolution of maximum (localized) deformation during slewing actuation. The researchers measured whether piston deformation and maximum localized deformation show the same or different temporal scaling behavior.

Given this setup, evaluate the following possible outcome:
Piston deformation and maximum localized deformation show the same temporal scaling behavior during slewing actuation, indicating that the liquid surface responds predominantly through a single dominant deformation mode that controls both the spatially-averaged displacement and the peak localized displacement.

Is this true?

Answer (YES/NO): NO